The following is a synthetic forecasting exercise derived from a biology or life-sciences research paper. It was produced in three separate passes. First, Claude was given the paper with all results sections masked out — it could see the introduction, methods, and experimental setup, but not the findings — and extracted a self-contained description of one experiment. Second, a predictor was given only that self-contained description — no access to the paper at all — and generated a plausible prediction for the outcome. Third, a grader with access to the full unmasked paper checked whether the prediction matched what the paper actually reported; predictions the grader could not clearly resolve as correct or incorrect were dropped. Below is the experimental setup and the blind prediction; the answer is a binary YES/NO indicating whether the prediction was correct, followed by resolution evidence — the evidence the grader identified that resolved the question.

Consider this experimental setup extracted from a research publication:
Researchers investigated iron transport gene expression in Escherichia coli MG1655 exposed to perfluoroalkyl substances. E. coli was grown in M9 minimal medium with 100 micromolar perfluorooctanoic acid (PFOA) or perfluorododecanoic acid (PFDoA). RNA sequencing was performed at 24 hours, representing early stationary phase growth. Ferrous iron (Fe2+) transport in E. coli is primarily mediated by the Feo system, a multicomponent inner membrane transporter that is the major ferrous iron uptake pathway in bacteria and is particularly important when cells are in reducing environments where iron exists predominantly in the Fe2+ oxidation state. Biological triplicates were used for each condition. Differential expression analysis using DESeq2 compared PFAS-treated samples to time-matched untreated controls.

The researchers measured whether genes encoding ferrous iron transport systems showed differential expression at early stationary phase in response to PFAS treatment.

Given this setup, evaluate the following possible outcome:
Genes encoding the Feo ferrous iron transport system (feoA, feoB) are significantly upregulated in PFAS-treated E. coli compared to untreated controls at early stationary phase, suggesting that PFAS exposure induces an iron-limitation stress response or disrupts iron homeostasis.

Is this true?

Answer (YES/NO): YES